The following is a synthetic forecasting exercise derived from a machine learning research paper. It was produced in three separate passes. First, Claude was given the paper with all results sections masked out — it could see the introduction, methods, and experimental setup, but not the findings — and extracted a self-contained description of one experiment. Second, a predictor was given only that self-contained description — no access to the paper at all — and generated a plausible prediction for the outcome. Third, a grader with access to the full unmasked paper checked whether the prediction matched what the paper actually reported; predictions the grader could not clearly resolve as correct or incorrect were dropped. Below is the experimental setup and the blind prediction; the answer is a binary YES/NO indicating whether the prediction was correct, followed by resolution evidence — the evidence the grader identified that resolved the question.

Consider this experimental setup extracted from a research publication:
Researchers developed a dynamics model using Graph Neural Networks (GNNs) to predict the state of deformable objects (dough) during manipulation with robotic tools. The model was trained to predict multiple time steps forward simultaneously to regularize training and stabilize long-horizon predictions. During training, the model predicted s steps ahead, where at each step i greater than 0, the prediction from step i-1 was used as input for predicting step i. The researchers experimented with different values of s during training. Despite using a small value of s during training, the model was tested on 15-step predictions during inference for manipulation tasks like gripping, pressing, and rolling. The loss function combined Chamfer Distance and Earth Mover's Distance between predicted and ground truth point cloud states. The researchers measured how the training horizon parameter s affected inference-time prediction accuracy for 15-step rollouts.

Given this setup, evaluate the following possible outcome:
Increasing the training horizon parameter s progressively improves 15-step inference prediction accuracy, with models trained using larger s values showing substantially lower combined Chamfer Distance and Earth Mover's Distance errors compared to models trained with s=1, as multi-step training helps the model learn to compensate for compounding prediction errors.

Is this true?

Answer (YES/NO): NO